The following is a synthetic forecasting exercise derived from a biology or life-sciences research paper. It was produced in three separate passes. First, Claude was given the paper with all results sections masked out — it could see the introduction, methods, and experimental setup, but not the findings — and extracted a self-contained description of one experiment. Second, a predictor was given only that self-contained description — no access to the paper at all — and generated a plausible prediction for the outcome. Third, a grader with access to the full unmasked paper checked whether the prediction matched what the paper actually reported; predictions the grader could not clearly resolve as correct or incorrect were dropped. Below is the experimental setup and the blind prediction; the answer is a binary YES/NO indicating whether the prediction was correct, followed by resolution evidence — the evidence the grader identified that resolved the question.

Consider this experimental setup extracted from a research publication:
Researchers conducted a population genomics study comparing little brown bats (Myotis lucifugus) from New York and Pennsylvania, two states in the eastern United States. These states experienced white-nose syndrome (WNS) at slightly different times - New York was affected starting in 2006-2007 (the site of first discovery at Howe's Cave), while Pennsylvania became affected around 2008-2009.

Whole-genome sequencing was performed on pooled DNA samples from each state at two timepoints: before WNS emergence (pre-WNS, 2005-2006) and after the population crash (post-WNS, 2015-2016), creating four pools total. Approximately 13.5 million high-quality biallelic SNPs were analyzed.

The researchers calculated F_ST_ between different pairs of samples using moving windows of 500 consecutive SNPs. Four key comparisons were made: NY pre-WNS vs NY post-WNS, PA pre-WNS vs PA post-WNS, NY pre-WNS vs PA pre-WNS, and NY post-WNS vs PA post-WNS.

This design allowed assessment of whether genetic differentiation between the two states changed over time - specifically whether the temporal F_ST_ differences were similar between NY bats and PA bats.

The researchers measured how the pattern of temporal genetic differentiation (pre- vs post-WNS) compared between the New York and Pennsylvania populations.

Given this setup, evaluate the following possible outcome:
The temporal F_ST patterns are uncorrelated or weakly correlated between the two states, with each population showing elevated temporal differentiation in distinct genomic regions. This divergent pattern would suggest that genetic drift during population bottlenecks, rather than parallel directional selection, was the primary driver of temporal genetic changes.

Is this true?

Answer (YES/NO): NO